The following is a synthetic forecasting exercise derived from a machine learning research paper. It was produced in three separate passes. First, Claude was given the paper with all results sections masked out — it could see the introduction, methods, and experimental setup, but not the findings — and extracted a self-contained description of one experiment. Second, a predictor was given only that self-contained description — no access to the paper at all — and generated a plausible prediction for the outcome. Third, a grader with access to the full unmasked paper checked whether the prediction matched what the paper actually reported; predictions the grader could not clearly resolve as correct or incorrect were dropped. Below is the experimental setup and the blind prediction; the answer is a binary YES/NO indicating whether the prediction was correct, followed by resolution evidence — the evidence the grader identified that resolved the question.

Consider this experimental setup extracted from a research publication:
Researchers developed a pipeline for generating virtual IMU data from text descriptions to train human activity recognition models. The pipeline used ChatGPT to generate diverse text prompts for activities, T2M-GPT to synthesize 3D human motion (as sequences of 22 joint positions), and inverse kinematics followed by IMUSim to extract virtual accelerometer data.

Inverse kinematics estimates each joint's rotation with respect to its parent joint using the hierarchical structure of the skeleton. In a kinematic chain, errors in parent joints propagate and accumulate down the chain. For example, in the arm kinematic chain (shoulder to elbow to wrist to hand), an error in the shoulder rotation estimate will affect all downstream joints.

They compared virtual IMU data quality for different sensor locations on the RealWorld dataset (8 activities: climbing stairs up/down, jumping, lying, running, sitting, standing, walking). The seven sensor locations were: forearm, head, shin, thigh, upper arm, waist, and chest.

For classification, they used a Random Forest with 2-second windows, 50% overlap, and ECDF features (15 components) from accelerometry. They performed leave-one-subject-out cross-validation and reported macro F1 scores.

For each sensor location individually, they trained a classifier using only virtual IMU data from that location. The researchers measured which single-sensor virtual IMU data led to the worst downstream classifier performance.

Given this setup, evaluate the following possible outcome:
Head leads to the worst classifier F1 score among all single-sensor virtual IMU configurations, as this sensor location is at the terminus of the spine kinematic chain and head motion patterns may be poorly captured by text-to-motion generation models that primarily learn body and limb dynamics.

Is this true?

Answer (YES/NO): NO